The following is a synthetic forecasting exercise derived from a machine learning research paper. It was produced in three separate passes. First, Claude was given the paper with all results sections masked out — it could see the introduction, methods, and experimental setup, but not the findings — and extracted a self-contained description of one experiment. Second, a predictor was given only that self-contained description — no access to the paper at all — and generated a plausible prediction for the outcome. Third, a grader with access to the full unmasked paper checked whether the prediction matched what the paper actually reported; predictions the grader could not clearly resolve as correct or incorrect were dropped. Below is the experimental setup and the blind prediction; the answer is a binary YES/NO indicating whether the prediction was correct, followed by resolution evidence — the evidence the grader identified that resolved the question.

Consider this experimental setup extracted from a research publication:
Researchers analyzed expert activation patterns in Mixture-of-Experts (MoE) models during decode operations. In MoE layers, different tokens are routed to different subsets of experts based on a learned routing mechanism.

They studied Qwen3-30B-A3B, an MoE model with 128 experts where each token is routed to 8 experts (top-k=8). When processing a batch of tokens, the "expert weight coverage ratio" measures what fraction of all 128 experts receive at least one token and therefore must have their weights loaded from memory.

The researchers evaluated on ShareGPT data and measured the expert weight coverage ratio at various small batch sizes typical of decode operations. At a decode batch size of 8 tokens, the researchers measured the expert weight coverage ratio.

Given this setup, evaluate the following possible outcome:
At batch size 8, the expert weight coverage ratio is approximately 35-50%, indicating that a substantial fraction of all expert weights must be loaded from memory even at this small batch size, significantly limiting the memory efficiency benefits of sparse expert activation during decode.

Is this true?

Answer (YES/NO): NO